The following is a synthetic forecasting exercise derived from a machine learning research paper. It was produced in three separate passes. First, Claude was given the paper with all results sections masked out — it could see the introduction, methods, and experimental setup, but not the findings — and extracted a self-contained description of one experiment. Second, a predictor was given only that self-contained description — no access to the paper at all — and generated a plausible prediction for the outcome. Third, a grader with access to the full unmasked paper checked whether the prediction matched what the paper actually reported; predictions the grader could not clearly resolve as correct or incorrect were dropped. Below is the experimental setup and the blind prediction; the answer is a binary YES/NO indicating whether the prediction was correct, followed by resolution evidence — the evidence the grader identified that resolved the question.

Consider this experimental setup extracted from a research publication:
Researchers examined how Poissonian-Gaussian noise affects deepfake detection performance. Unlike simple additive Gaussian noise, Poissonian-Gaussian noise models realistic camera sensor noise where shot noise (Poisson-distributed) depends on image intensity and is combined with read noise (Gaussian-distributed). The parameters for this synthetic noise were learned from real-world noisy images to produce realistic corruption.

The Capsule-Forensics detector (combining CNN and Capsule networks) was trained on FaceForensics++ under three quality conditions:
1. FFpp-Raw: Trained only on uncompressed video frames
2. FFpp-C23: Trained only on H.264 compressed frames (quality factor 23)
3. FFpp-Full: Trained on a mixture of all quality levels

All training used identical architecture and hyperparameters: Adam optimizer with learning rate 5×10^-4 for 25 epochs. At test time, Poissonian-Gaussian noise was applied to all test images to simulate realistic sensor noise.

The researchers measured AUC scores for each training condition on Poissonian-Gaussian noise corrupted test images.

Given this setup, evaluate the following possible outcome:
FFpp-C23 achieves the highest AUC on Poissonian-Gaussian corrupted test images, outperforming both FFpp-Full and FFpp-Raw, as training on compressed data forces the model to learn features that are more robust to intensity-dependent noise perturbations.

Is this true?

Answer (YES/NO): YES